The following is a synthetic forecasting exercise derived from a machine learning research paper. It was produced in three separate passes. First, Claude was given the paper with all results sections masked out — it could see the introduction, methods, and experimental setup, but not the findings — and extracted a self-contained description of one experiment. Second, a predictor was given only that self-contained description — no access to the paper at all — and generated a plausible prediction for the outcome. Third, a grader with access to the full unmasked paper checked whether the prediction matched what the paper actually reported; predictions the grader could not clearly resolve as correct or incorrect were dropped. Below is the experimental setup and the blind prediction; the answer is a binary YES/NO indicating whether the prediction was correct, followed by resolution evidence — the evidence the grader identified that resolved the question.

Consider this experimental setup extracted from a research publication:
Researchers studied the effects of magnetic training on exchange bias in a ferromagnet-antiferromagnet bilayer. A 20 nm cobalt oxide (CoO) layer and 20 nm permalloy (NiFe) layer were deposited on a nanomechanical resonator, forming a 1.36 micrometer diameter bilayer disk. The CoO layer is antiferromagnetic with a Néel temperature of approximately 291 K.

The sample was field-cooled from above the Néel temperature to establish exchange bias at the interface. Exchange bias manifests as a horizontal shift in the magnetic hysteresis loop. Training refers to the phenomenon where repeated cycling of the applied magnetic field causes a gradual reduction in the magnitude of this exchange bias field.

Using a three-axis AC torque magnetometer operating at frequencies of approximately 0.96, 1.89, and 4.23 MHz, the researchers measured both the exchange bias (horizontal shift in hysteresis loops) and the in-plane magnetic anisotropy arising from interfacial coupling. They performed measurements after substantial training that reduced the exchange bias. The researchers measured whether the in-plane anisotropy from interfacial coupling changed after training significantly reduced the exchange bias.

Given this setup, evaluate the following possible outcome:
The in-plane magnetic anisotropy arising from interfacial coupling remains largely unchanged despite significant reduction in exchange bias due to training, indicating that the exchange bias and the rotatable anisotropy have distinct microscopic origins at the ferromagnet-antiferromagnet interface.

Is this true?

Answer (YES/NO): YES